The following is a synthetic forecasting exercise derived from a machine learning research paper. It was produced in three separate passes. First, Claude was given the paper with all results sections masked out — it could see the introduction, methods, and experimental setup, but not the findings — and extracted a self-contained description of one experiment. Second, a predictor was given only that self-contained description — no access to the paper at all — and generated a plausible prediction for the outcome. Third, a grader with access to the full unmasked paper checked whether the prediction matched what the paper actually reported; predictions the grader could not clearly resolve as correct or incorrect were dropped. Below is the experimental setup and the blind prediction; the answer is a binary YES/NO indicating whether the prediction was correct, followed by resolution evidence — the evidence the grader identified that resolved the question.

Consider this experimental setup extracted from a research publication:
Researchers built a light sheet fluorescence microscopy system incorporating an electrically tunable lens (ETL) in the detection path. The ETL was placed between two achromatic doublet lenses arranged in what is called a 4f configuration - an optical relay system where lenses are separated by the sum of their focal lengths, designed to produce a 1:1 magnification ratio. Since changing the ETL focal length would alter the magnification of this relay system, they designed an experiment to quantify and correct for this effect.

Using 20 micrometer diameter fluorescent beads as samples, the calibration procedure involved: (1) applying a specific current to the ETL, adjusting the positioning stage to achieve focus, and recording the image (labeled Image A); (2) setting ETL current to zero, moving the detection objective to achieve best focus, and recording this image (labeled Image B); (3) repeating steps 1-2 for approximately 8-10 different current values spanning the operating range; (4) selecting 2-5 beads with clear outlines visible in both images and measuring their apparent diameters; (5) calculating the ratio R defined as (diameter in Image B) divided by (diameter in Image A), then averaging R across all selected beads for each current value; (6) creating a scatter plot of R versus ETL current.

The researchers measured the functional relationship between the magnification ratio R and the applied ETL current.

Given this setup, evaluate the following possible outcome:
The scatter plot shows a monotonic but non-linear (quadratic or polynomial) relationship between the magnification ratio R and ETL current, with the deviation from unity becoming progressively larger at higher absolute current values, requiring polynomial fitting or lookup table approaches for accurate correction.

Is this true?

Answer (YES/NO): NO